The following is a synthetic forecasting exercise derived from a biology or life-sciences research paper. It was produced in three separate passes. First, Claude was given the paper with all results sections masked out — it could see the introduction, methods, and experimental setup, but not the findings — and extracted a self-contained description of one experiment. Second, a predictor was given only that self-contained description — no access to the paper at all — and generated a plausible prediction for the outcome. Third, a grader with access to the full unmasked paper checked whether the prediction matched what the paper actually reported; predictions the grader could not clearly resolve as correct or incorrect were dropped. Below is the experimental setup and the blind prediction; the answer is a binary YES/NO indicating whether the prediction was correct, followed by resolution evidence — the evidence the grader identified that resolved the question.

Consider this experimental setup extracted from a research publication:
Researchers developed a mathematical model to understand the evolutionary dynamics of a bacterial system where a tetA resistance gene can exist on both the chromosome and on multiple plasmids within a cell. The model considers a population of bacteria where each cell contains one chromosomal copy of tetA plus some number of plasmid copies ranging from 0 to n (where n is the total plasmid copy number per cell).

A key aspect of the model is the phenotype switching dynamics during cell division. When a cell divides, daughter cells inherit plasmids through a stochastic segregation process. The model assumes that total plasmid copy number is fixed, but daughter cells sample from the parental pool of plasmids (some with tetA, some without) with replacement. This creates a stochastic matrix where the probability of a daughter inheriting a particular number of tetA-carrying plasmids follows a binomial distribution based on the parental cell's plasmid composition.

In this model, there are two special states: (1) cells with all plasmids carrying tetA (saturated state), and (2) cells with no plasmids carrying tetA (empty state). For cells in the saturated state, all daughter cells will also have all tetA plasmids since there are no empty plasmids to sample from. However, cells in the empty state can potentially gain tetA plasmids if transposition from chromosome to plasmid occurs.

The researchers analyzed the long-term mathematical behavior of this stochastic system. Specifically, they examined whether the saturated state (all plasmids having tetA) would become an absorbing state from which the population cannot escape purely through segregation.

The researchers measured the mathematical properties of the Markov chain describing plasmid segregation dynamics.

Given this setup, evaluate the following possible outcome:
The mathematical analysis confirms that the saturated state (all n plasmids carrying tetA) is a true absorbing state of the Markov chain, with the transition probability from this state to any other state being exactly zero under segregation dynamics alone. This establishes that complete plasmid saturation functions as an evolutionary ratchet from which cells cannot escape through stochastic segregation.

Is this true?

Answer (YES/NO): YES